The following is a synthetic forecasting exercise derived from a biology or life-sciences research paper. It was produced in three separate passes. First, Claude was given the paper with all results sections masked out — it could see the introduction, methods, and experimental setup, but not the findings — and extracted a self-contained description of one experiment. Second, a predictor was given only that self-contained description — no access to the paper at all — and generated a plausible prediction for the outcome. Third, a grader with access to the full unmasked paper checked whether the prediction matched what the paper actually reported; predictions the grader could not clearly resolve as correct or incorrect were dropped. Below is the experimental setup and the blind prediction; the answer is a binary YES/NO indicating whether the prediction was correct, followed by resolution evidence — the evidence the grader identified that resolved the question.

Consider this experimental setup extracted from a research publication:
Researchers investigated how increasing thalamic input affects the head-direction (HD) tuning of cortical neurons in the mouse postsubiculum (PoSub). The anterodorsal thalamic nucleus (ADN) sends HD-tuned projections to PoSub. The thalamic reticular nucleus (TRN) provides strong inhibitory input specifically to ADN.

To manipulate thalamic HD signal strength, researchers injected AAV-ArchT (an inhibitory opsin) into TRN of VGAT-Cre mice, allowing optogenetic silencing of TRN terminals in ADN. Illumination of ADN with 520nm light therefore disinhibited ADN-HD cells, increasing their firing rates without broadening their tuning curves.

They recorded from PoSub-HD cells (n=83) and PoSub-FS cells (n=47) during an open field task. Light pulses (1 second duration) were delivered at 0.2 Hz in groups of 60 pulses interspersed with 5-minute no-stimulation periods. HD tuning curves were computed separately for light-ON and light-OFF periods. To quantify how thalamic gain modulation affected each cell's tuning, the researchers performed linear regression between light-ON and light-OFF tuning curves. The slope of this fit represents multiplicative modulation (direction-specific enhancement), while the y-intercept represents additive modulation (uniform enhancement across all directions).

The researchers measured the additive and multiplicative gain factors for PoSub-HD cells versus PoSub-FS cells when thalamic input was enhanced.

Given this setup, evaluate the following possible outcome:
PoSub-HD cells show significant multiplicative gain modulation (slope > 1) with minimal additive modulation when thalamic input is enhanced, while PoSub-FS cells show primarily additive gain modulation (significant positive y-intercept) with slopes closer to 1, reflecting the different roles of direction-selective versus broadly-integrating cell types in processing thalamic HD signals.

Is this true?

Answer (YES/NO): YES